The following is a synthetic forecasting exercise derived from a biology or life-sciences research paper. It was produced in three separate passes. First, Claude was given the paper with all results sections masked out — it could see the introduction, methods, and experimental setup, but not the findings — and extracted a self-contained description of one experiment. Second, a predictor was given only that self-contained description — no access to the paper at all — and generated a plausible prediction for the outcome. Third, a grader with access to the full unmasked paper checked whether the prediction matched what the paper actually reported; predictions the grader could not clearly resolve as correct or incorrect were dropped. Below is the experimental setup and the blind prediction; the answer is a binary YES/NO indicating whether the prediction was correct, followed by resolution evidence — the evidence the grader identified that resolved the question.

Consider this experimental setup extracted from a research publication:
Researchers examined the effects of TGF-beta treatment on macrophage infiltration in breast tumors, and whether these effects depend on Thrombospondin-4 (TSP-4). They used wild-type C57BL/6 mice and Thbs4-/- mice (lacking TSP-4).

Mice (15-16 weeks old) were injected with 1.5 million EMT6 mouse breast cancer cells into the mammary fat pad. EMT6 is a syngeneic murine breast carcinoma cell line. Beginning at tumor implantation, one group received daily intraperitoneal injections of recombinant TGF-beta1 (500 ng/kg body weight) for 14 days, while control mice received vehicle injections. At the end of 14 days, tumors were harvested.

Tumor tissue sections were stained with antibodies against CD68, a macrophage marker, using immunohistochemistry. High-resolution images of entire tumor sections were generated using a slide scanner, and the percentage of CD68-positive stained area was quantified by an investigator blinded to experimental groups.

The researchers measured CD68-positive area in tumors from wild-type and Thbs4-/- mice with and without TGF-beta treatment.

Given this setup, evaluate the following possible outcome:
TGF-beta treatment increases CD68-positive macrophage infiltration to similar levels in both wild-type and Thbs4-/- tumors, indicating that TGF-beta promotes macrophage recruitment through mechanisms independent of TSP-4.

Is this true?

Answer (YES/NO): NO